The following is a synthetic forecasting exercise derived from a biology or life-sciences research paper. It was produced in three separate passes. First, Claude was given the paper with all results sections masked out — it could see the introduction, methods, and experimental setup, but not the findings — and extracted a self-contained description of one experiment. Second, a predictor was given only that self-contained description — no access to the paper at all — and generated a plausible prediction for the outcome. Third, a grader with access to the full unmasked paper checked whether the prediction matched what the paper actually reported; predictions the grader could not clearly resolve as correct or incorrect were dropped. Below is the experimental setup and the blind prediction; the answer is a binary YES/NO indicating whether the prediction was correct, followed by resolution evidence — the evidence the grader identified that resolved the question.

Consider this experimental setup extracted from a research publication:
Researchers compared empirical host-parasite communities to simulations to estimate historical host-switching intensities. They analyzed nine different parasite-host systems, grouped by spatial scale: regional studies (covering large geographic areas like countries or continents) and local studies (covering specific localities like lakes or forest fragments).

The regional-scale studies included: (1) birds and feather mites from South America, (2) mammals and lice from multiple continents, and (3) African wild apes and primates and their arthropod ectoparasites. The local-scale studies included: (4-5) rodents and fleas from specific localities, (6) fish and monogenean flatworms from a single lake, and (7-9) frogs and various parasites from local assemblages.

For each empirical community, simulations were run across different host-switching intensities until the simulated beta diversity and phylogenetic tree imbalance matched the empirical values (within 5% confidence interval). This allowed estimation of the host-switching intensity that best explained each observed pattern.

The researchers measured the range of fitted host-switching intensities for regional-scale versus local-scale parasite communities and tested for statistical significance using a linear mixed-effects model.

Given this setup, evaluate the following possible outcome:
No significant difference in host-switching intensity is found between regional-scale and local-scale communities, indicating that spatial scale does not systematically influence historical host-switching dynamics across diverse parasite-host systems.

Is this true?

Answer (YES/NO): NO